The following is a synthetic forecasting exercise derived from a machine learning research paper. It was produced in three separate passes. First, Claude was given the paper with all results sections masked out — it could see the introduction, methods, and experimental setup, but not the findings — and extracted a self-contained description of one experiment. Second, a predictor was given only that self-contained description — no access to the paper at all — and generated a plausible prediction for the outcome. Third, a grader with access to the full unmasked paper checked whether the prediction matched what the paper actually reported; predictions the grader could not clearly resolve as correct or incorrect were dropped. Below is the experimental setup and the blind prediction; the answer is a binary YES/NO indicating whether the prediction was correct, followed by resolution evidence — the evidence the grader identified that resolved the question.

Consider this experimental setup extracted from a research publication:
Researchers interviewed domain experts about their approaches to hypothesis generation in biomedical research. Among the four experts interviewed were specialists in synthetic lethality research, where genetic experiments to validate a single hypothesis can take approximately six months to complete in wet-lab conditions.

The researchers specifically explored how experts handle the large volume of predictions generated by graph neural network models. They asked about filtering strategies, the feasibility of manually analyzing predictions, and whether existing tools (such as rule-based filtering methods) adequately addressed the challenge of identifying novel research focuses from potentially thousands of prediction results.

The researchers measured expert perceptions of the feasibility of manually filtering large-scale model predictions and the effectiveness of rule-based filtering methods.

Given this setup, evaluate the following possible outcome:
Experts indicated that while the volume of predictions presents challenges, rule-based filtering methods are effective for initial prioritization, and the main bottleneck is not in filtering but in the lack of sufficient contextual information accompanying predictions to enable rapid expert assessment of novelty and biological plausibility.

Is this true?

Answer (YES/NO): NO